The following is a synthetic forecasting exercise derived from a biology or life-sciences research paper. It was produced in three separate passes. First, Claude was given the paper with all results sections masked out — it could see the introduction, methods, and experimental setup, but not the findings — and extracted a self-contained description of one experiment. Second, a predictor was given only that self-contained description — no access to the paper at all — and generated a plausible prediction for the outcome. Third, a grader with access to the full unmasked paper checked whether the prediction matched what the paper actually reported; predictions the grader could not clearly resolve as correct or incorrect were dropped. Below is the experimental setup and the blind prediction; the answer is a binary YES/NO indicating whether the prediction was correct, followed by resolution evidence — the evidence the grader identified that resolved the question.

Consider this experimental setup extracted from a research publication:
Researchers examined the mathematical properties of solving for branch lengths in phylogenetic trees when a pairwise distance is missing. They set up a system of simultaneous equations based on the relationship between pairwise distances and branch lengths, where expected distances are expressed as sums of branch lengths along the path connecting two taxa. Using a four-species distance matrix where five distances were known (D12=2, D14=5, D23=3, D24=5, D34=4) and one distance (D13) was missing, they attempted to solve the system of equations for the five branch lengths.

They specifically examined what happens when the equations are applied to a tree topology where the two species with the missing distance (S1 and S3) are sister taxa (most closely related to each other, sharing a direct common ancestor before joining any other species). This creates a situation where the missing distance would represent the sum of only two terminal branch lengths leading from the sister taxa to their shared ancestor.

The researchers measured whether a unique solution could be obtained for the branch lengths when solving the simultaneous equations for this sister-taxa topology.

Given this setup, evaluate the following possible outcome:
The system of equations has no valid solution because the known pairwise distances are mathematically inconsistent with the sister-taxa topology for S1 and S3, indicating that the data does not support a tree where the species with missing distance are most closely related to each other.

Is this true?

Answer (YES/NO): YES